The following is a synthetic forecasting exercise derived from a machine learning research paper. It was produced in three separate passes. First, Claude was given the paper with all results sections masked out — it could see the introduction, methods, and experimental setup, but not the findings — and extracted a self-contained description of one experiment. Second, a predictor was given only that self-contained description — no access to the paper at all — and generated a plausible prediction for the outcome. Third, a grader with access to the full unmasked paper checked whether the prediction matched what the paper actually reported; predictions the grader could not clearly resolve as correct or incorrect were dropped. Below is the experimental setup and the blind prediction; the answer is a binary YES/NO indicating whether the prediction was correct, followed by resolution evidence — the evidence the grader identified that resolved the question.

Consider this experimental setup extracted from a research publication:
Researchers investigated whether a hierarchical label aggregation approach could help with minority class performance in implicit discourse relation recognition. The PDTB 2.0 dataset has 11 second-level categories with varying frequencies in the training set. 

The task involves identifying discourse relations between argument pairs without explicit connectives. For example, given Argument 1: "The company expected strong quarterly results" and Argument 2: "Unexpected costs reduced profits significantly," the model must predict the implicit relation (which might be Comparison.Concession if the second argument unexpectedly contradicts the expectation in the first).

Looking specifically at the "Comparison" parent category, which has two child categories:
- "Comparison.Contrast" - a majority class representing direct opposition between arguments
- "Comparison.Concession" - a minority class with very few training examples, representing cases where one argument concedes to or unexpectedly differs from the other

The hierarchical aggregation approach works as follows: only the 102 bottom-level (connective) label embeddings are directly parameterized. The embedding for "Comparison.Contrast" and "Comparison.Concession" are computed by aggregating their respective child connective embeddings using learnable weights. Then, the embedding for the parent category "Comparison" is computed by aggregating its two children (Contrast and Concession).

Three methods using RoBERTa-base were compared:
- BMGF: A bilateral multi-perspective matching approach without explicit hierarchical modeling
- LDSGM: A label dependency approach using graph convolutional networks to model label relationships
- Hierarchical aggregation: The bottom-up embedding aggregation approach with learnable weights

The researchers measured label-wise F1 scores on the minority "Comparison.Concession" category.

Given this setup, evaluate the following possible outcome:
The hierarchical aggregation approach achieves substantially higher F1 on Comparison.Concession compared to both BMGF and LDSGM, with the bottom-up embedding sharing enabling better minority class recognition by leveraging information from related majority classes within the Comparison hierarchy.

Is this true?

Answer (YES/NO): YES